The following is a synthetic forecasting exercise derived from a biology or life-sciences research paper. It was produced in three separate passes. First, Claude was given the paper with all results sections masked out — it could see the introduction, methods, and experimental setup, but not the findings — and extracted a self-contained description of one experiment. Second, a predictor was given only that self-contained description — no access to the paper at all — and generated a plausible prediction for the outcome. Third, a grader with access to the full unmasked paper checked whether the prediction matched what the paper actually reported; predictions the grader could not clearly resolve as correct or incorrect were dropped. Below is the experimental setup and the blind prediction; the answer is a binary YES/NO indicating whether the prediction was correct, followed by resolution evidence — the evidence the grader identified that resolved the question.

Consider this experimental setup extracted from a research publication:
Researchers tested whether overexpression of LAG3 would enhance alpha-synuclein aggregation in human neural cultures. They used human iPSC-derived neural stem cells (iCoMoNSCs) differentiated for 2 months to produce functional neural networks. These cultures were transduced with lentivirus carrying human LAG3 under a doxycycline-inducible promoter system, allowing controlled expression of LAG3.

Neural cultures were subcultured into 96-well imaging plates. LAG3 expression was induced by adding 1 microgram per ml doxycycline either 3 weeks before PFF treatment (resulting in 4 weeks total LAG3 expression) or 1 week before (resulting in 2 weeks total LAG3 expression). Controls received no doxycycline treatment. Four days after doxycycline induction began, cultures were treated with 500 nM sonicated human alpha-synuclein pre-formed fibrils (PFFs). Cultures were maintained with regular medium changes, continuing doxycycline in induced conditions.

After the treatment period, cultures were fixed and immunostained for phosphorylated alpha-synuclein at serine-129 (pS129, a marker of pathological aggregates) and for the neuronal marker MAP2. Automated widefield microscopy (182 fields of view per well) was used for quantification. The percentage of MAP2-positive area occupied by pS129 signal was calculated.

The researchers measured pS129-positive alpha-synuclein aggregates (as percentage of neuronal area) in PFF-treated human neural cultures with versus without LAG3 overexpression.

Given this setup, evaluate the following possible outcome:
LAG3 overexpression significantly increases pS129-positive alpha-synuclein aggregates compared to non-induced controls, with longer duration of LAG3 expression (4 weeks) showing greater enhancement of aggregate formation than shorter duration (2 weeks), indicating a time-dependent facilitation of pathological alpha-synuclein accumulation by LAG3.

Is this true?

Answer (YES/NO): NO